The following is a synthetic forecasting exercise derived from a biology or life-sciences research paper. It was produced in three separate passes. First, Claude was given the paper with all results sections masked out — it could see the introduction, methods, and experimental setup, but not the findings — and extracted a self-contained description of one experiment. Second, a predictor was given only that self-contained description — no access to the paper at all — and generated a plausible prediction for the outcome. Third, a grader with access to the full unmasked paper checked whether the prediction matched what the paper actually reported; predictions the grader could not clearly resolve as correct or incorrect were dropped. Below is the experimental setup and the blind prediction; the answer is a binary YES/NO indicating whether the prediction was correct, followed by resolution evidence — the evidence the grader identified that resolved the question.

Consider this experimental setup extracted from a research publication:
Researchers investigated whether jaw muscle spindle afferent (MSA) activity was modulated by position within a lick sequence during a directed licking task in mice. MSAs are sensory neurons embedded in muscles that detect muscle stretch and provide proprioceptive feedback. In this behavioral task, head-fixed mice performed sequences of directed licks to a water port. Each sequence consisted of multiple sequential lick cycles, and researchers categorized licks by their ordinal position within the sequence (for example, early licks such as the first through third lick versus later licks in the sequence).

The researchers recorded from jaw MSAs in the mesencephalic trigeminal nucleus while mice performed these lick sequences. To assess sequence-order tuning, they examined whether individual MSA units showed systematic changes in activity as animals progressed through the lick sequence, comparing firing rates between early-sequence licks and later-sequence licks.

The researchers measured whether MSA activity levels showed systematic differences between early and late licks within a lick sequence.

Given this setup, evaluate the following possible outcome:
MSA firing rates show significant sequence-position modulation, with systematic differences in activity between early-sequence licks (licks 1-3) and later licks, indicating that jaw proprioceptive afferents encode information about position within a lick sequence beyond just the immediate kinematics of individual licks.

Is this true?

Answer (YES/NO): YES